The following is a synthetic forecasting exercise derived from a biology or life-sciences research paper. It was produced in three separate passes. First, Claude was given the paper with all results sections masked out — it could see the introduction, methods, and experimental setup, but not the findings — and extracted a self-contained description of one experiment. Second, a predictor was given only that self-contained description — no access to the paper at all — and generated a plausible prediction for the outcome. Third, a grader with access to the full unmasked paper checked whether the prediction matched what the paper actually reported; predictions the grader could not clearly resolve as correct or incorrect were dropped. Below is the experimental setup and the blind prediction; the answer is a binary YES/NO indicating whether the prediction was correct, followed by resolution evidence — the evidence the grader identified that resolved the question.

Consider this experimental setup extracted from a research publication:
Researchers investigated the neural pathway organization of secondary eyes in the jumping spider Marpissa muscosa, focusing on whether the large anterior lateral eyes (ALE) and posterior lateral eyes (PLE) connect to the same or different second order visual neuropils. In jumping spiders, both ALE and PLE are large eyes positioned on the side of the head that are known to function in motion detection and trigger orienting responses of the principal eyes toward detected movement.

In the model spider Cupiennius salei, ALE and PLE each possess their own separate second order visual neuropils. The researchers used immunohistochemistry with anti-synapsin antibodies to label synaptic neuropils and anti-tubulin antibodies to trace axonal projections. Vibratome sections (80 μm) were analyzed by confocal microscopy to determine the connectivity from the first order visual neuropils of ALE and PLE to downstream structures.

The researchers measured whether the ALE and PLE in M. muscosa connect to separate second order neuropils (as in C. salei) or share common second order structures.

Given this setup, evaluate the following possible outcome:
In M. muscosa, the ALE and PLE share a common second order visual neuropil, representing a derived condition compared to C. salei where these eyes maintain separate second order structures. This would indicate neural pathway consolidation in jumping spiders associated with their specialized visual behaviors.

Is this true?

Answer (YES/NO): YES